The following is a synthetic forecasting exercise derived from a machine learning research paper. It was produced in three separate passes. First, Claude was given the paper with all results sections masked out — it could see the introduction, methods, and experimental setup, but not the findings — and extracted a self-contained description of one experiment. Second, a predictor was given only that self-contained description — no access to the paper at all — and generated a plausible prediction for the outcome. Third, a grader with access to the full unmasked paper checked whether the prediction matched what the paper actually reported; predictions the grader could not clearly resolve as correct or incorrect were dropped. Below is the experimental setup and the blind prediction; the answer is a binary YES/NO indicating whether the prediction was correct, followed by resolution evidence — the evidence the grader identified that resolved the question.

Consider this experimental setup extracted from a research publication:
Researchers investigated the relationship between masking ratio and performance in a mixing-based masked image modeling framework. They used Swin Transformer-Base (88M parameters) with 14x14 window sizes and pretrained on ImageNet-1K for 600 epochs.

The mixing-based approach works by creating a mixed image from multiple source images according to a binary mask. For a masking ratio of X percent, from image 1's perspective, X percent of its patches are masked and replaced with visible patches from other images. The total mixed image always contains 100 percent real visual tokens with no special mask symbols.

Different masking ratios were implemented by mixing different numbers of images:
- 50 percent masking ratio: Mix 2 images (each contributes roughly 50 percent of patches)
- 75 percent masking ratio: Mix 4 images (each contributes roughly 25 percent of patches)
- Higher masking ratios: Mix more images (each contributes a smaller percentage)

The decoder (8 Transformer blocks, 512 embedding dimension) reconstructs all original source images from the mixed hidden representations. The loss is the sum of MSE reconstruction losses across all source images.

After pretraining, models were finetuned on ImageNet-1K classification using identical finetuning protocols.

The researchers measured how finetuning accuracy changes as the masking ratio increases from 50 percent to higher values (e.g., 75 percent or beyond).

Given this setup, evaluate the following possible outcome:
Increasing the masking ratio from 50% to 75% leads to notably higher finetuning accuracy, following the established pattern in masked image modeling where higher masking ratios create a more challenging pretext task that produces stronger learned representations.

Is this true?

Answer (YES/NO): NO